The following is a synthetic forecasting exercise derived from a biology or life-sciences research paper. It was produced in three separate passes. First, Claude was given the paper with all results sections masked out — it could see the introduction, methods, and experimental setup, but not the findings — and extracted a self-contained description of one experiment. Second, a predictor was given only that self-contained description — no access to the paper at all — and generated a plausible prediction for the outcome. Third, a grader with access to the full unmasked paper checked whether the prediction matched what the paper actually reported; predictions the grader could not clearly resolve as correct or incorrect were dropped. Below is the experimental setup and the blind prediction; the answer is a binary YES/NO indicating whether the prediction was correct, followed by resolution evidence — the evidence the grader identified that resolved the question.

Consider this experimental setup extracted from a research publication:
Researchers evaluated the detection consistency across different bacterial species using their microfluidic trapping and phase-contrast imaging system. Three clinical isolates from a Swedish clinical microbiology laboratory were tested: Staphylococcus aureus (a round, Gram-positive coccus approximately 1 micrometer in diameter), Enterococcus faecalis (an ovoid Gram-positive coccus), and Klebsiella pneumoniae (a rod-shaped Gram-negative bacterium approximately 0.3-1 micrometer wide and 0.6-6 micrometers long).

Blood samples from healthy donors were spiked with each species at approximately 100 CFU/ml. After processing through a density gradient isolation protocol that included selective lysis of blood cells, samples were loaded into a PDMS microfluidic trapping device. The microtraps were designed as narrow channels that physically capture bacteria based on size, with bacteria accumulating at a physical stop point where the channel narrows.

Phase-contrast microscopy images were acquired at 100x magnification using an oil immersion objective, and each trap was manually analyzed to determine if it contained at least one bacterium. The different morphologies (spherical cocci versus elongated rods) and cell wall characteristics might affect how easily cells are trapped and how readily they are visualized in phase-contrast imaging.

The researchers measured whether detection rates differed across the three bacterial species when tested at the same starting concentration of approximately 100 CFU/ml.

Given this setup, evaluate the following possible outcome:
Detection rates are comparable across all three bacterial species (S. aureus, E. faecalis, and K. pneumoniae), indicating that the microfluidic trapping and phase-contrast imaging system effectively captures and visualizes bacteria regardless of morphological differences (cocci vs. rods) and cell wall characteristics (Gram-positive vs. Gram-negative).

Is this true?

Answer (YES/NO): NO